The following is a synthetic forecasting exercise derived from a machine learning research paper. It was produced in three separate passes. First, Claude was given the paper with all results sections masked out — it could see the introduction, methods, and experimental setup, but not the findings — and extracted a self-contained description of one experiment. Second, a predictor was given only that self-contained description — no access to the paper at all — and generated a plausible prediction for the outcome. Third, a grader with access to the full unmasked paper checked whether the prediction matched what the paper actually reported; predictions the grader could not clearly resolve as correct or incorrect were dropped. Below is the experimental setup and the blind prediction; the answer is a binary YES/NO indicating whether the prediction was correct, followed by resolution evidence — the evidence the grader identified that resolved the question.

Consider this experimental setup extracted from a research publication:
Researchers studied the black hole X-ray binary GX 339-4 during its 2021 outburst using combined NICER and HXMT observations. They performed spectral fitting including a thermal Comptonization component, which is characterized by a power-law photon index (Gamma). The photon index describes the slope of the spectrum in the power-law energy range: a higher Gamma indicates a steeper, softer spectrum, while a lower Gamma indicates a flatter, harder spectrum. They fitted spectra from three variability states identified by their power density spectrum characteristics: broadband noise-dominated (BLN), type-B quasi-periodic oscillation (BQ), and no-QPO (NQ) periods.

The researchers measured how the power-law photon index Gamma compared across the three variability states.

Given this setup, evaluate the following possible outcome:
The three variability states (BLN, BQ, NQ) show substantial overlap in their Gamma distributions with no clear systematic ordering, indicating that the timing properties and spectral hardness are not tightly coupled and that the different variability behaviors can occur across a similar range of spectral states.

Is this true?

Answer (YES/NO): NO